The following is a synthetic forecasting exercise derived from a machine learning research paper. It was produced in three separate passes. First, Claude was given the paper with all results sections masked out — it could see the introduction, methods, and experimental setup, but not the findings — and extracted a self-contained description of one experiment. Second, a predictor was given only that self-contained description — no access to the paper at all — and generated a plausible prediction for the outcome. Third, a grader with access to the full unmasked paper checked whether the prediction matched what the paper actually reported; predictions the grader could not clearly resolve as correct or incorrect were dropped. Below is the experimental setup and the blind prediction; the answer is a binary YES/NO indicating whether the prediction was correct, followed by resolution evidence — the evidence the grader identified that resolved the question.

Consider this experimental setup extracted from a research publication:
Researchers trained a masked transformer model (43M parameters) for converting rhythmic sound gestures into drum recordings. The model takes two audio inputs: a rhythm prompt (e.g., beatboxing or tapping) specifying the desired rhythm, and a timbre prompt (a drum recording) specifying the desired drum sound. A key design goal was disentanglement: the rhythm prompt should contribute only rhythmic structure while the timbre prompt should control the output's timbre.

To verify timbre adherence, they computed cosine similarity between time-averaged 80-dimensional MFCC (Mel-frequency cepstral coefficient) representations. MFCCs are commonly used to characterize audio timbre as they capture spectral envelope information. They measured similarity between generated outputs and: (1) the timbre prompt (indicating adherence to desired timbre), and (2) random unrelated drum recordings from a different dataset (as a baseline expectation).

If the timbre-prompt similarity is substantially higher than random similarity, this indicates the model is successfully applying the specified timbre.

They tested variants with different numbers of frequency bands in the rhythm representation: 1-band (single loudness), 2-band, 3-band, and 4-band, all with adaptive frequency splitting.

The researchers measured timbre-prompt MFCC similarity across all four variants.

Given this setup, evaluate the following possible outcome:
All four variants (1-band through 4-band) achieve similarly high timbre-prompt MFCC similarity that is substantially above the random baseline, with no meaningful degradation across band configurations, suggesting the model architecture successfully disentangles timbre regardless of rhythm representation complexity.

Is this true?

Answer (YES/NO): YES